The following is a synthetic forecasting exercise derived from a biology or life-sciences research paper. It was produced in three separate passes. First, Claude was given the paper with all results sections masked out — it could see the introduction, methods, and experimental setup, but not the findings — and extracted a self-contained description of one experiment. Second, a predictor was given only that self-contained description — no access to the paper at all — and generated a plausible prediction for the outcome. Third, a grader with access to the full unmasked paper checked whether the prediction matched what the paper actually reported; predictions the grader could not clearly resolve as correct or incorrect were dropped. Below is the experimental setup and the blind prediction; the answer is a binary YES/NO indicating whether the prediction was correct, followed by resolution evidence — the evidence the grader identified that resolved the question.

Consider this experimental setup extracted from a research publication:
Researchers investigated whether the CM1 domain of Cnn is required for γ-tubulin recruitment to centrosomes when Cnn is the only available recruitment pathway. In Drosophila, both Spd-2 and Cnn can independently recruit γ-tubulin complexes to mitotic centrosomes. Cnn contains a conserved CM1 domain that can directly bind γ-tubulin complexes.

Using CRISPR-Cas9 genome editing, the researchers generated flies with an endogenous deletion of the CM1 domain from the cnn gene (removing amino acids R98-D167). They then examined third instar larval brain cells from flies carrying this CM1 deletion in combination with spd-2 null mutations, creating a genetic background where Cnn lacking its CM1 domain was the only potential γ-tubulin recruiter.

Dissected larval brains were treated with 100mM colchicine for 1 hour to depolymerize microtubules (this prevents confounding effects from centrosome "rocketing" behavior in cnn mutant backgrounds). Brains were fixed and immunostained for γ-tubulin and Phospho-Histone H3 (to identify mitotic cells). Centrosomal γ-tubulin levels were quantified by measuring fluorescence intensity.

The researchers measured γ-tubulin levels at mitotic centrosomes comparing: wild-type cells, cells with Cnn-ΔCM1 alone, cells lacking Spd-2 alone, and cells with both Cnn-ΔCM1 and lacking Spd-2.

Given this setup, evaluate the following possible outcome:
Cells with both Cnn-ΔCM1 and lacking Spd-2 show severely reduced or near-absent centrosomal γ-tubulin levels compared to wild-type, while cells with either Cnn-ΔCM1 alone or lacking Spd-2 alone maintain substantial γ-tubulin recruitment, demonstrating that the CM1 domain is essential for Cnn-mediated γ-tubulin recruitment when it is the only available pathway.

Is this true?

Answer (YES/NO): YES